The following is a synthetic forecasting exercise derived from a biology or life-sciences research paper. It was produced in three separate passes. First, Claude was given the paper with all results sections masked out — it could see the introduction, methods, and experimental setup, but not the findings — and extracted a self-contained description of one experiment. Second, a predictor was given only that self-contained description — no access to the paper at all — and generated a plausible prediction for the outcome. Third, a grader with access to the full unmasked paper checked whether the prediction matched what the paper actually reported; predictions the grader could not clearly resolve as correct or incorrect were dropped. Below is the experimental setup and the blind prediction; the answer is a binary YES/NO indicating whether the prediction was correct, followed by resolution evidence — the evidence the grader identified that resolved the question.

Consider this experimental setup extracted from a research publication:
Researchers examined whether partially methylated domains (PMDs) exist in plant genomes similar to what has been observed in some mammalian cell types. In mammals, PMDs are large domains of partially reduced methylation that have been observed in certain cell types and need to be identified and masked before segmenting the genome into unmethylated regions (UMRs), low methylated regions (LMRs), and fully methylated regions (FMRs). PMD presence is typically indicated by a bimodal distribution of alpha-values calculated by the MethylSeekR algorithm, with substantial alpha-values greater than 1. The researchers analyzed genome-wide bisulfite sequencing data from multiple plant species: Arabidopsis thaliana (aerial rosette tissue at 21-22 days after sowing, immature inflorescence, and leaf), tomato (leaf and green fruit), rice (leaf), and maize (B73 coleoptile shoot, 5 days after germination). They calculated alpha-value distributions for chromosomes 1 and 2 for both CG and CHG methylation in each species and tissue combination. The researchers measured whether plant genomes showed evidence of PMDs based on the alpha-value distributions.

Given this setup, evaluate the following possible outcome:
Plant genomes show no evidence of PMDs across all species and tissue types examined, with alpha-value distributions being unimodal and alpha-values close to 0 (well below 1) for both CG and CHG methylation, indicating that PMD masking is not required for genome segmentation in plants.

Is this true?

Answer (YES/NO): NO